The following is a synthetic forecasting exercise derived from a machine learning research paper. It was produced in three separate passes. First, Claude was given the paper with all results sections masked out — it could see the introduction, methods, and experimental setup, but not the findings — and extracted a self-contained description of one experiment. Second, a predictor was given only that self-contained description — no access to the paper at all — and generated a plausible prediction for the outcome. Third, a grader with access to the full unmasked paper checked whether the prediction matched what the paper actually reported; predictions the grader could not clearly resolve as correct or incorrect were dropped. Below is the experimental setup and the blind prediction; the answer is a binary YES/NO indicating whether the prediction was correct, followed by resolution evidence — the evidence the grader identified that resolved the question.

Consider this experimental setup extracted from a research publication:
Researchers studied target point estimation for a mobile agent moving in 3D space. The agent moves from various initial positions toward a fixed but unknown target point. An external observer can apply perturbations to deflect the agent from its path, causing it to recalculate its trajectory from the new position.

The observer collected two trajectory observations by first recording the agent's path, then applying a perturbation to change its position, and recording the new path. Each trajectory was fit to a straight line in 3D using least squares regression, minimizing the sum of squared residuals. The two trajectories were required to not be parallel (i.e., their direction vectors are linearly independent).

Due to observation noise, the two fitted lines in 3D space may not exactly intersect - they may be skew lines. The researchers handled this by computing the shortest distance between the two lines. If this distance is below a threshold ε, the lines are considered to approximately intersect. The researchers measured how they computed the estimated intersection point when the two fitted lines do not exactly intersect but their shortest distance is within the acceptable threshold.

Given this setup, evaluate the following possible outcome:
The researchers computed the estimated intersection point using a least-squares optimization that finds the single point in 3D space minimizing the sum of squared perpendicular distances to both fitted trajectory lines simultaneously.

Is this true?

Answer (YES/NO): NO